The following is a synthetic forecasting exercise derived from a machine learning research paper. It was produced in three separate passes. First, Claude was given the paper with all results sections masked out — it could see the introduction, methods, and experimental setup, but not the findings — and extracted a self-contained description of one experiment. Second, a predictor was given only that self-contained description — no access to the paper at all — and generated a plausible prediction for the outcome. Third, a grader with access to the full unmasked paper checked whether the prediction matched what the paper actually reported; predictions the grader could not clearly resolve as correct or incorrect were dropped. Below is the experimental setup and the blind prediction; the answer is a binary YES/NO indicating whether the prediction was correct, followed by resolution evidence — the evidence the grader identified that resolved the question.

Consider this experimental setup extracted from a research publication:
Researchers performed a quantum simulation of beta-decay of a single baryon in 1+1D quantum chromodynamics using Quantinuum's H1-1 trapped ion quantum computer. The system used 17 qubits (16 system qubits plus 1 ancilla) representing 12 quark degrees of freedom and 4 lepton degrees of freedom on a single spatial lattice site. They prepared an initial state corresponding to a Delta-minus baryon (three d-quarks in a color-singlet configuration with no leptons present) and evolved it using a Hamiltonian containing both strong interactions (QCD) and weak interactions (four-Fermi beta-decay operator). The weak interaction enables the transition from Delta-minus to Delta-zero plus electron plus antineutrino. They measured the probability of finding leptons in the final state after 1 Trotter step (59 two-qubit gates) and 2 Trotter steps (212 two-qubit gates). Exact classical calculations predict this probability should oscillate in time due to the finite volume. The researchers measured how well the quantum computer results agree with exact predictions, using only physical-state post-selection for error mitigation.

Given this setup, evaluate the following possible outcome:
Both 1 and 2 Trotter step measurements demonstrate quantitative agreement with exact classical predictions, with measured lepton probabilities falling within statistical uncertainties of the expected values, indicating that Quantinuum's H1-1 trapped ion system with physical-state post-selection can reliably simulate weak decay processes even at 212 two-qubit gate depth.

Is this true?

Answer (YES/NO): YES